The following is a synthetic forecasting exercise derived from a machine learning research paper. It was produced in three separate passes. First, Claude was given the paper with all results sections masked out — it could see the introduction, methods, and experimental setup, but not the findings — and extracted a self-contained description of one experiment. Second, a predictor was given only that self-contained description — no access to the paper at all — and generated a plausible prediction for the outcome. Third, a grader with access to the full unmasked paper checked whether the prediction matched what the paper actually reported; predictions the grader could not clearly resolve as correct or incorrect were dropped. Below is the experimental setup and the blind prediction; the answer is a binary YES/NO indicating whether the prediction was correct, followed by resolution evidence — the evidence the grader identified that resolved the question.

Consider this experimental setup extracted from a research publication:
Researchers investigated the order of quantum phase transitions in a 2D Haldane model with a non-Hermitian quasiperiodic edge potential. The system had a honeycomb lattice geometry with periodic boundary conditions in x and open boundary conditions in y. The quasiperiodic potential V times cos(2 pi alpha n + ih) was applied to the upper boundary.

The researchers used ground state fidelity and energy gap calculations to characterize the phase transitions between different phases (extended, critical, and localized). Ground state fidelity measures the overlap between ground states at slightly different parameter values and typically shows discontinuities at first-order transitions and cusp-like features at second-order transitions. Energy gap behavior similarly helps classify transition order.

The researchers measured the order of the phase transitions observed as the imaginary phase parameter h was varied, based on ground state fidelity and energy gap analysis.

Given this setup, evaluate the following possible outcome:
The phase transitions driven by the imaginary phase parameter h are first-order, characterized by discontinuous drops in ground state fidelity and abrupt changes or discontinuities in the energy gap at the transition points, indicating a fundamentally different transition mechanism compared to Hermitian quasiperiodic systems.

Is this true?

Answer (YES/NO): YES